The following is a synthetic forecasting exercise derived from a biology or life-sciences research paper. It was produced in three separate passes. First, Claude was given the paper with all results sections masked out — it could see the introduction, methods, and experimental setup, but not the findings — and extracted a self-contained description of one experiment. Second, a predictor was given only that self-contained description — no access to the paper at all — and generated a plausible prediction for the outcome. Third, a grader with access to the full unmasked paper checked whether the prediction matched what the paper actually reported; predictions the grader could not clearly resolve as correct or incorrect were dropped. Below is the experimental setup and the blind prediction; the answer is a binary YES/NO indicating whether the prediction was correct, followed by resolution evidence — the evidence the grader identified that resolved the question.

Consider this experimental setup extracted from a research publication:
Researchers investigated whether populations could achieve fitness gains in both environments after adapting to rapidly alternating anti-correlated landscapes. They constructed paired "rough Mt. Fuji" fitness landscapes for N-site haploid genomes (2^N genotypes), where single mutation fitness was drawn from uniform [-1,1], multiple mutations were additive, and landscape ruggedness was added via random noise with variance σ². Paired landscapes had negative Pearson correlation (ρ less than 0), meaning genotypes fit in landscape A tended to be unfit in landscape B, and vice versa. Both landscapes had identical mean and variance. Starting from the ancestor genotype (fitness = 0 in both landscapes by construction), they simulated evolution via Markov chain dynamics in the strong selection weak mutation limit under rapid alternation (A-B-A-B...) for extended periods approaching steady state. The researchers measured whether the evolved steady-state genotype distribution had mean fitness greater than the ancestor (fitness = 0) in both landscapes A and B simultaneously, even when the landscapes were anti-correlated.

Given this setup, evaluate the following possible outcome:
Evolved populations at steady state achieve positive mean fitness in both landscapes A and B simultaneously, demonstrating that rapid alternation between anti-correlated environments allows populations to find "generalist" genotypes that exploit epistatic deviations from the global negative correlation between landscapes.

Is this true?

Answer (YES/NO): YES